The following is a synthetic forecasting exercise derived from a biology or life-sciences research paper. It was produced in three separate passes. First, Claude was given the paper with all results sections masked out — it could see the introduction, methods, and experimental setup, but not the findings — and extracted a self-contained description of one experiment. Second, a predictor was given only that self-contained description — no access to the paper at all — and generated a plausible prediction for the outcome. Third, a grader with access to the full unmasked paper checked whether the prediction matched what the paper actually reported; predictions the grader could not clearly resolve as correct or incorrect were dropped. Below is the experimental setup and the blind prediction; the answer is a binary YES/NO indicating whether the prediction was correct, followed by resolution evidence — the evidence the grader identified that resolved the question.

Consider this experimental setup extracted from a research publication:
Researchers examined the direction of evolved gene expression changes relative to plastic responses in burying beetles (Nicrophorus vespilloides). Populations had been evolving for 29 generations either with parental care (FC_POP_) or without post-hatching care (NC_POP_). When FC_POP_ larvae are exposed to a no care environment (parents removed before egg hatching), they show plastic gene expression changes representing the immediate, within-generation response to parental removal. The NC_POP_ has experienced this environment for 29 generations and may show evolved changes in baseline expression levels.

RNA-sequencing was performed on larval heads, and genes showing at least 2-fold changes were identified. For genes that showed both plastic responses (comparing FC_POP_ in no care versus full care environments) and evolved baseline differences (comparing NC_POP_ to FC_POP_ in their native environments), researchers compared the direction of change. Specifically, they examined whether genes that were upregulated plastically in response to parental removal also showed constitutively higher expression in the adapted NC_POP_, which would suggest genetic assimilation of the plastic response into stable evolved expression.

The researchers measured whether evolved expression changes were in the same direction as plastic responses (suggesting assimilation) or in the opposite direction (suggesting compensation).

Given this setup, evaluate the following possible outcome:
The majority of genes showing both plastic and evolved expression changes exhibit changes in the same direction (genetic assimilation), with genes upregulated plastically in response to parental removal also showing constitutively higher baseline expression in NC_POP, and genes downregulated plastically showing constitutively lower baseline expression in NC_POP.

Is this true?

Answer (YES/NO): NO